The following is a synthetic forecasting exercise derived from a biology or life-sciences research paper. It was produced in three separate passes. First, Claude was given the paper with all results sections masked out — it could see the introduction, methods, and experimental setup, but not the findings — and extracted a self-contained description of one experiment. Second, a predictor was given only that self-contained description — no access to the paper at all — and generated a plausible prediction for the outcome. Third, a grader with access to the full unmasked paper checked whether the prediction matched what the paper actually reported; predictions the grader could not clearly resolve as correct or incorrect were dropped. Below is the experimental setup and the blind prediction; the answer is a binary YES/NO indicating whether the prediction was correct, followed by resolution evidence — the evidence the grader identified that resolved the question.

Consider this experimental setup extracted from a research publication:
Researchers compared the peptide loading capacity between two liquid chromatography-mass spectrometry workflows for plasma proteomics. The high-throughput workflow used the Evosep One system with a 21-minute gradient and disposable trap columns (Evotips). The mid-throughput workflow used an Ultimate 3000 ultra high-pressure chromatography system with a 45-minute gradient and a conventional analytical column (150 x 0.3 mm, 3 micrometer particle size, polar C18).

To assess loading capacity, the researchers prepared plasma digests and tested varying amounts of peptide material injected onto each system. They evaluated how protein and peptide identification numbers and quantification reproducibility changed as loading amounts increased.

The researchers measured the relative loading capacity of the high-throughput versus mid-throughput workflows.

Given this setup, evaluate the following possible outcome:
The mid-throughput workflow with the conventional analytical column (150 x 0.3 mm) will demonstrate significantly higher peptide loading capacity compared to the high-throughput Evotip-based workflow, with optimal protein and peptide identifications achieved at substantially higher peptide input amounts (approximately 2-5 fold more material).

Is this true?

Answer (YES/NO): YES